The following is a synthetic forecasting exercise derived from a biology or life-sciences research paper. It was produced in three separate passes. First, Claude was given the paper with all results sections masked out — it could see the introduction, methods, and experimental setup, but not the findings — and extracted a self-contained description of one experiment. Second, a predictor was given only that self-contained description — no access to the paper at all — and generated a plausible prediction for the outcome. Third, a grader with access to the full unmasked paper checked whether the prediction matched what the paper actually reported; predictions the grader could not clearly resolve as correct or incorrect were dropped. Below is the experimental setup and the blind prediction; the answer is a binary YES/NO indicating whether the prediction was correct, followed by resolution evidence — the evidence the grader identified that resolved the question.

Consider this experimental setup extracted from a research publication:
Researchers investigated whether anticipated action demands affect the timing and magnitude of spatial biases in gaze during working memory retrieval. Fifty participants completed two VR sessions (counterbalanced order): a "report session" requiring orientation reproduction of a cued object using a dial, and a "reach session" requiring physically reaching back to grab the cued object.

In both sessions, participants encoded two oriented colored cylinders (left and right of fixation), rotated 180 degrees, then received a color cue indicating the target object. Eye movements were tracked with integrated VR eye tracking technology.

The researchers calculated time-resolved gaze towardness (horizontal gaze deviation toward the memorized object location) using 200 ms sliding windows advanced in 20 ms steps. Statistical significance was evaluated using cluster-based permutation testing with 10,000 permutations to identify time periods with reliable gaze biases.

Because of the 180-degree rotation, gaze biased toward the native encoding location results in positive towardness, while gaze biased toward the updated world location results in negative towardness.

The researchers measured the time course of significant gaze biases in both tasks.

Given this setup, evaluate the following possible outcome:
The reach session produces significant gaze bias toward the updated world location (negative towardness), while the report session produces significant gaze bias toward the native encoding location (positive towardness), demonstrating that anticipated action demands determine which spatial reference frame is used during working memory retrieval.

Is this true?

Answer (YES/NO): YES